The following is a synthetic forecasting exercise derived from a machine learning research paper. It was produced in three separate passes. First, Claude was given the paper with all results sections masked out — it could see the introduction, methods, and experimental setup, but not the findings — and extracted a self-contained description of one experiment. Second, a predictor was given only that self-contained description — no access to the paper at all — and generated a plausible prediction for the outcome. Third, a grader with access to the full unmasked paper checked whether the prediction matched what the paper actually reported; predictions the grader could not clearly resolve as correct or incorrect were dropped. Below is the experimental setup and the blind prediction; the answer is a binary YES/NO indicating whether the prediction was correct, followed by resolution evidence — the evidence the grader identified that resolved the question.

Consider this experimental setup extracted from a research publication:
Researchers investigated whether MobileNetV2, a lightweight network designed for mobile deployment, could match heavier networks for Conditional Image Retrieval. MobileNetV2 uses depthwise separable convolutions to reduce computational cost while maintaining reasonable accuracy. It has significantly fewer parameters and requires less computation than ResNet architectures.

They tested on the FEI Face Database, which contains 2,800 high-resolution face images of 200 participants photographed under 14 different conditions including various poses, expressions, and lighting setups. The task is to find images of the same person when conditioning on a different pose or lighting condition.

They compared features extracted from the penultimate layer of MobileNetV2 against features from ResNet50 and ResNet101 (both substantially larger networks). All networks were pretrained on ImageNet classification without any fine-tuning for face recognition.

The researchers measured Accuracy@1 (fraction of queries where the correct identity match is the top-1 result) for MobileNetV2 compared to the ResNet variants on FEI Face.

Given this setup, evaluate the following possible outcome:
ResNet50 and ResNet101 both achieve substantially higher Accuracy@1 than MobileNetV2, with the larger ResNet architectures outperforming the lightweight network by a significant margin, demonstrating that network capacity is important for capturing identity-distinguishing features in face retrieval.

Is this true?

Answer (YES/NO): NO